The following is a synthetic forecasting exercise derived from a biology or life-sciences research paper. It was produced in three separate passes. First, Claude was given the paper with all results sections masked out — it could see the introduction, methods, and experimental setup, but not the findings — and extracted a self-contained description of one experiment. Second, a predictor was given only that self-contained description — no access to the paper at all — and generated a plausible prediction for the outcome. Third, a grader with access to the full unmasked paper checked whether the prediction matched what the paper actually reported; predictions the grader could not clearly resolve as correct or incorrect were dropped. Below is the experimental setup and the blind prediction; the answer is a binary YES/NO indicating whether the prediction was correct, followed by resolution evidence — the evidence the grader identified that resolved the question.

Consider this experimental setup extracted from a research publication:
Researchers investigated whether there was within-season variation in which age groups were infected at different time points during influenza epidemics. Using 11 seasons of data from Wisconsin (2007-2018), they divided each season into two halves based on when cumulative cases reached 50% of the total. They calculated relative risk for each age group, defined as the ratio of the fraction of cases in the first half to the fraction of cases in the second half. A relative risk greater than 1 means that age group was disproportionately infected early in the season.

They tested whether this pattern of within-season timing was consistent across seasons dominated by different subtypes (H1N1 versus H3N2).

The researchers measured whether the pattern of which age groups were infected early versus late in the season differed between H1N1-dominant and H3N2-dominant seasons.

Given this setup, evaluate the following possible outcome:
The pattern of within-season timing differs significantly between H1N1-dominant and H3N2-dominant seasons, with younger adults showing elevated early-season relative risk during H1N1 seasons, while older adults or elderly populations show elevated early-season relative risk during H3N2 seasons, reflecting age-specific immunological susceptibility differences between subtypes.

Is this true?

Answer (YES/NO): NO